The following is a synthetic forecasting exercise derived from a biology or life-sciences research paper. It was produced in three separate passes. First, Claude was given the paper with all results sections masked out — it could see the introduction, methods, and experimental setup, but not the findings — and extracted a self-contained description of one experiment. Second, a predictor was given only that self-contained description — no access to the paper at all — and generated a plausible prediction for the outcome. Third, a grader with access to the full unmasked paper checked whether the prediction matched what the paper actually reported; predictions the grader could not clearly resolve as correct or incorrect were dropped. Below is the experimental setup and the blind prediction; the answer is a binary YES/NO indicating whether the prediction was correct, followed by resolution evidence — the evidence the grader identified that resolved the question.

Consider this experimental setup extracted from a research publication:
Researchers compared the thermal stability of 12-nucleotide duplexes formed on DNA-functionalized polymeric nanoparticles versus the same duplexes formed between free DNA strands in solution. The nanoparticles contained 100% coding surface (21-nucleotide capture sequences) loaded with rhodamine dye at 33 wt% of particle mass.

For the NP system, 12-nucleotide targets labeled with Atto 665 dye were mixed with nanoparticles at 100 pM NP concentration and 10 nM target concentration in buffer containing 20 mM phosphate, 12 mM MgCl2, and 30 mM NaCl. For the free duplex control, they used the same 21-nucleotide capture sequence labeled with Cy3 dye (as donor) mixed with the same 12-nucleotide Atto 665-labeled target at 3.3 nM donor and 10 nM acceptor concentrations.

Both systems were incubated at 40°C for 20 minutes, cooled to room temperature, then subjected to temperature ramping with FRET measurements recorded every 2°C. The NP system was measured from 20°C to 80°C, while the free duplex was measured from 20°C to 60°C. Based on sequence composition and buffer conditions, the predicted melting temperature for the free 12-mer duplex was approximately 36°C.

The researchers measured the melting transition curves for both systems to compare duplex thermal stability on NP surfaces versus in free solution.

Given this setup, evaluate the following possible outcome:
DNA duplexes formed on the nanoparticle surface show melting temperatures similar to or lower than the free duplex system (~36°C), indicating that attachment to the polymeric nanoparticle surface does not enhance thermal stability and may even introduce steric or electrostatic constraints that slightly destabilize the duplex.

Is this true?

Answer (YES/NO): NO